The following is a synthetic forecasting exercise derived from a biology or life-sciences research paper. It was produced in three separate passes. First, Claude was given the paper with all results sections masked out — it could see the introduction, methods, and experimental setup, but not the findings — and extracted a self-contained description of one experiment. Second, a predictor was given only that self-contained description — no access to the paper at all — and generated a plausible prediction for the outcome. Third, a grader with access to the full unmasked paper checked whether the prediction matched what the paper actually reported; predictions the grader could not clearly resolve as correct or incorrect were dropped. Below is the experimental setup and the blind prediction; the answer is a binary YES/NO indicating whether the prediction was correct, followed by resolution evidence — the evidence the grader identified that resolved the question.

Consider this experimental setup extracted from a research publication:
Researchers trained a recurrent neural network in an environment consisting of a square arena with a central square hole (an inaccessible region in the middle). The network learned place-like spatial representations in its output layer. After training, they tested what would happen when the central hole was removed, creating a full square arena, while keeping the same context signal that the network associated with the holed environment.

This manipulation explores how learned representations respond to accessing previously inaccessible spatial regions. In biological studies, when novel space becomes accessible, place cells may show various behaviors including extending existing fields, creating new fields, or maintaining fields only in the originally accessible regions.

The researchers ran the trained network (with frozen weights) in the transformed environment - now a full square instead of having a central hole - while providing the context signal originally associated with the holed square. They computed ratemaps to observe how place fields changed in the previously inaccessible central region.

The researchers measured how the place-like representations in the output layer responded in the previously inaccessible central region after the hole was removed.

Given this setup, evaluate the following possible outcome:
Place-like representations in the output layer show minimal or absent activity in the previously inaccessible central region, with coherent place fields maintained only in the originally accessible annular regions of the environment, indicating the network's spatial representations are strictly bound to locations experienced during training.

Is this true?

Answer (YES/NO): NO